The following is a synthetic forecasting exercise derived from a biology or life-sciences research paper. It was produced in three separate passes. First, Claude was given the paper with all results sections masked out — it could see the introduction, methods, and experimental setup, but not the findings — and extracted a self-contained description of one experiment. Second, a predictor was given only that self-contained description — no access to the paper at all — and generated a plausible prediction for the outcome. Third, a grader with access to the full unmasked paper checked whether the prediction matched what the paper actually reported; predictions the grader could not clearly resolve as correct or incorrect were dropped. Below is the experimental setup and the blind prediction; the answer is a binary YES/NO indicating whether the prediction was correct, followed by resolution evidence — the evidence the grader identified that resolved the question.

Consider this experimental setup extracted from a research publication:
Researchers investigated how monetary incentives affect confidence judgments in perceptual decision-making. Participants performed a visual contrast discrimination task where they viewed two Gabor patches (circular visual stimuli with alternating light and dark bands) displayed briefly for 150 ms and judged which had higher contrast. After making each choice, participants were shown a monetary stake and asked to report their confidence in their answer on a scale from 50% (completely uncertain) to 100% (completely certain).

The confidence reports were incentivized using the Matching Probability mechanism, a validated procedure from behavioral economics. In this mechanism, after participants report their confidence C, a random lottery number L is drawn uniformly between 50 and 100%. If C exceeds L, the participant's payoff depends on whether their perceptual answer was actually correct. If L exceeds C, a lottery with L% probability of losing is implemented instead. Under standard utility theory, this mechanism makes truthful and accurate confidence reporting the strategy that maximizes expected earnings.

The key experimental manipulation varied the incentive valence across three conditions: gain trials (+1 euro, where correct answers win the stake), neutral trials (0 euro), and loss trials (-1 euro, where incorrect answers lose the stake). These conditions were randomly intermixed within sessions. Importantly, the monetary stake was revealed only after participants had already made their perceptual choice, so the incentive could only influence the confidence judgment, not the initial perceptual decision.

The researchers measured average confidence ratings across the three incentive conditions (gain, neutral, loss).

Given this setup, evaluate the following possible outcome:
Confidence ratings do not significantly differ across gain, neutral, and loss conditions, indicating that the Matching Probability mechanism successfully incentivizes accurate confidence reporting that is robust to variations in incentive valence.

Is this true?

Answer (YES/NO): NO